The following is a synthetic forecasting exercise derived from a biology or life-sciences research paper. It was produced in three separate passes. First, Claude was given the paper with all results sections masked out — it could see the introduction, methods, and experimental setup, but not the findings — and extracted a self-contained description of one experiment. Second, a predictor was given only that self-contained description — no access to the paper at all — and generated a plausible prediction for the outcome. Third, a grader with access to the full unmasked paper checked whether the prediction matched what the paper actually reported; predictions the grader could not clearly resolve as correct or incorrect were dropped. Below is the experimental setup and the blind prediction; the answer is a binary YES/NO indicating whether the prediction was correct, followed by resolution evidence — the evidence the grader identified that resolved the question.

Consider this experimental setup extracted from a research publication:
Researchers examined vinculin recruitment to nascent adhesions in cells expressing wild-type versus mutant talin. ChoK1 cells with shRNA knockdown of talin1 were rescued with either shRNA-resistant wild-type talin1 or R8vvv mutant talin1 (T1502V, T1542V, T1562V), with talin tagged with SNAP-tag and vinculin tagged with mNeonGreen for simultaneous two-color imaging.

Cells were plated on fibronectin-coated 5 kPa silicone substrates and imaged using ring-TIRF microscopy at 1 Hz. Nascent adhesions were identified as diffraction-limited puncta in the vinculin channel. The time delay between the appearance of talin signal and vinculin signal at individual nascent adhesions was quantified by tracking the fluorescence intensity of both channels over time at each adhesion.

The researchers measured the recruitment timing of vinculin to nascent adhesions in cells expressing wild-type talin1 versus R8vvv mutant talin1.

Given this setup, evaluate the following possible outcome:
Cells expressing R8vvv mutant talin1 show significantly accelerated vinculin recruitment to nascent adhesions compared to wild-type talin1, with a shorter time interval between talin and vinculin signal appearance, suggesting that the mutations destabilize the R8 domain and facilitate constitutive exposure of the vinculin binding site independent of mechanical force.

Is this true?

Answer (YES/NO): NO